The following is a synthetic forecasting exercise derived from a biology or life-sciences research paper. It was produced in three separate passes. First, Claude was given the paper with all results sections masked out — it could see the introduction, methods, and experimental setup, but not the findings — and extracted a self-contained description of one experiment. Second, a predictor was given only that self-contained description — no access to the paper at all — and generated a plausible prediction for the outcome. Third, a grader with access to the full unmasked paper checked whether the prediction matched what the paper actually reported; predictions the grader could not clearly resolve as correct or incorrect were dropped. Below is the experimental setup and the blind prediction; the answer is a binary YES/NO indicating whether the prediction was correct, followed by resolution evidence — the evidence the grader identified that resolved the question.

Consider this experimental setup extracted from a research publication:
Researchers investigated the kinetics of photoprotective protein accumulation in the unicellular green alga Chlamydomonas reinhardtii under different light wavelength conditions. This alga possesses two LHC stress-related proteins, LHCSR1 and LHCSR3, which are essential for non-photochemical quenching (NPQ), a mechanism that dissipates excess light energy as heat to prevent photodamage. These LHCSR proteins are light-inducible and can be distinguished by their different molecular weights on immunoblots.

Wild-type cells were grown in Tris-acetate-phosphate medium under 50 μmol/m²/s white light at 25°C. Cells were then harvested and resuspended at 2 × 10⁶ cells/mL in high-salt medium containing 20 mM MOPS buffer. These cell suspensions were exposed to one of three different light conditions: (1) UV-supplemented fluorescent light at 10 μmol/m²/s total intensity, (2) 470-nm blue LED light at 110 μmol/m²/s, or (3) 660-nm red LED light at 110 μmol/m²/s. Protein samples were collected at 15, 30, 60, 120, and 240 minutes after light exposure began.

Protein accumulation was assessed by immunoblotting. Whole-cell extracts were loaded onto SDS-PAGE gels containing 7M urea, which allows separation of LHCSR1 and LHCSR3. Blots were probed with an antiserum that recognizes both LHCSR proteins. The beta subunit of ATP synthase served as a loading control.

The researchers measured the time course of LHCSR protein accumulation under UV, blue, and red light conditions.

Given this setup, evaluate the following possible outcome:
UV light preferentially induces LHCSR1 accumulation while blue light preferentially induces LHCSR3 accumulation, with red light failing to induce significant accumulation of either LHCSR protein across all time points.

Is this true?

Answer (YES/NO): NO